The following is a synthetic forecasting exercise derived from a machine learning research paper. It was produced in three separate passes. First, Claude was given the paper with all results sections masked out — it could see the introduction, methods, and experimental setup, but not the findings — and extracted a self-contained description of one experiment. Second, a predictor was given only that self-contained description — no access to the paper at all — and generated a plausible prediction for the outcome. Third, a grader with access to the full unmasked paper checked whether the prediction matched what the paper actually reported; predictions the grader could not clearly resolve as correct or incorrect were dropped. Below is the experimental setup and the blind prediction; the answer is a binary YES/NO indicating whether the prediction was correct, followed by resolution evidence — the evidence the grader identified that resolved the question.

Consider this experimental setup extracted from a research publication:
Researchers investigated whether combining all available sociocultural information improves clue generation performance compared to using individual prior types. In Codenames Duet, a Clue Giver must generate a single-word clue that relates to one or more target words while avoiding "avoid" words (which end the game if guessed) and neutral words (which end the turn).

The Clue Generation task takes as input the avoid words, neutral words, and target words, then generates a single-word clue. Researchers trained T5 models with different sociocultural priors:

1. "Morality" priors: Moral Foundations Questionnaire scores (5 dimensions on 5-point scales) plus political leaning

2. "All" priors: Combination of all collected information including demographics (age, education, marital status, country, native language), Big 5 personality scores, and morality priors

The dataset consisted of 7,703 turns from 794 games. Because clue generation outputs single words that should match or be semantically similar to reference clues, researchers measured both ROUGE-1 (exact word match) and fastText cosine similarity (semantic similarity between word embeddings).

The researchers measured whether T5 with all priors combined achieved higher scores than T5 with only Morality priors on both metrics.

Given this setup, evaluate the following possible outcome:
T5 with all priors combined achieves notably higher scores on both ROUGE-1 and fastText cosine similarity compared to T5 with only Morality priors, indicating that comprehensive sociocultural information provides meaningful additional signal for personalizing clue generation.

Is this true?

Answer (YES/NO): NO